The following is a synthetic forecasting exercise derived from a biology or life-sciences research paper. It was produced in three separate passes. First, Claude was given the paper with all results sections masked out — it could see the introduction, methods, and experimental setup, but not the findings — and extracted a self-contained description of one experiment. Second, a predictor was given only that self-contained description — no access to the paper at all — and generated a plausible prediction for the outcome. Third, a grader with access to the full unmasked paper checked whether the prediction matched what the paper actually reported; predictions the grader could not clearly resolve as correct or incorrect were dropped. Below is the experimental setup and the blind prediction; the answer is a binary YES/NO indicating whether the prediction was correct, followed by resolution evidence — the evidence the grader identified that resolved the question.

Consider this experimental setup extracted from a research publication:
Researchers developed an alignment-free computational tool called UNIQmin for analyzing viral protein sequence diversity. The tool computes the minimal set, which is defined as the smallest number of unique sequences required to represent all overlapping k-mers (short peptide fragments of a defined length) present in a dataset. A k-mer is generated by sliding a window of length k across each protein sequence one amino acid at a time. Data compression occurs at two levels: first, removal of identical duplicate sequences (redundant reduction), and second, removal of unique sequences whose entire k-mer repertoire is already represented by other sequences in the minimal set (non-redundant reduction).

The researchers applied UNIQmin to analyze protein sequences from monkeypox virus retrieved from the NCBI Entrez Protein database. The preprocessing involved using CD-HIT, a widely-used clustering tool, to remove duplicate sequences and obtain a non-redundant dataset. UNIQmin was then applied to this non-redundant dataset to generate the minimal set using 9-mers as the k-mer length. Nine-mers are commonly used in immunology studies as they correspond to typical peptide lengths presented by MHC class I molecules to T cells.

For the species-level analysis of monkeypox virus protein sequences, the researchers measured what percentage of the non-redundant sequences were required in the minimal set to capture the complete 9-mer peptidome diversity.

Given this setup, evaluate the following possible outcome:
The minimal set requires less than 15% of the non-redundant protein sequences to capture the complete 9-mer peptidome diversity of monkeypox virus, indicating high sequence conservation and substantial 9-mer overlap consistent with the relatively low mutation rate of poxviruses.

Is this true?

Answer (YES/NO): NO